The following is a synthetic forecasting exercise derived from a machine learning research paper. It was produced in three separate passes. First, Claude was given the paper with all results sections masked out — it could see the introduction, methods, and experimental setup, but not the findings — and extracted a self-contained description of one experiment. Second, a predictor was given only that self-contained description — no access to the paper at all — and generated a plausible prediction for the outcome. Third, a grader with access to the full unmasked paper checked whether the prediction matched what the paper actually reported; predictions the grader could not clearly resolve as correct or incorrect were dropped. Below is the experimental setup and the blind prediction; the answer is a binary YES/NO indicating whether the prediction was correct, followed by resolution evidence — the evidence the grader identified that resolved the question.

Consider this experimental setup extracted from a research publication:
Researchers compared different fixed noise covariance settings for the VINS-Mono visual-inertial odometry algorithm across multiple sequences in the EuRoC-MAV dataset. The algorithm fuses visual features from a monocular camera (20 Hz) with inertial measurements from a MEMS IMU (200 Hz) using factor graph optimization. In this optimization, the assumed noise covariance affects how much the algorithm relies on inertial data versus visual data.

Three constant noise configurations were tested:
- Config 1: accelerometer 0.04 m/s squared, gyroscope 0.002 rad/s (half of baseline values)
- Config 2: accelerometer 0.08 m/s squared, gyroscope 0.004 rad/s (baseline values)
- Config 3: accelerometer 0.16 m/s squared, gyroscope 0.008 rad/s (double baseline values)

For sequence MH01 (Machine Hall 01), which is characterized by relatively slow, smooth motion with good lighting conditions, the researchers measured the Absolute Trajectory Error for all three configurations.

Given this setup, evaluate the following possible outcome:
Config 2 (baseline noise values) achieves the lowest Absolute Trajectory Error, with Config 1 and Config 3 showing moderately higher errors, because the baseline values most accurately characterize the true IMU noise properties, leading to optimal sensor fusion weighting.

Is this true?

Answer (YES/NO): YES